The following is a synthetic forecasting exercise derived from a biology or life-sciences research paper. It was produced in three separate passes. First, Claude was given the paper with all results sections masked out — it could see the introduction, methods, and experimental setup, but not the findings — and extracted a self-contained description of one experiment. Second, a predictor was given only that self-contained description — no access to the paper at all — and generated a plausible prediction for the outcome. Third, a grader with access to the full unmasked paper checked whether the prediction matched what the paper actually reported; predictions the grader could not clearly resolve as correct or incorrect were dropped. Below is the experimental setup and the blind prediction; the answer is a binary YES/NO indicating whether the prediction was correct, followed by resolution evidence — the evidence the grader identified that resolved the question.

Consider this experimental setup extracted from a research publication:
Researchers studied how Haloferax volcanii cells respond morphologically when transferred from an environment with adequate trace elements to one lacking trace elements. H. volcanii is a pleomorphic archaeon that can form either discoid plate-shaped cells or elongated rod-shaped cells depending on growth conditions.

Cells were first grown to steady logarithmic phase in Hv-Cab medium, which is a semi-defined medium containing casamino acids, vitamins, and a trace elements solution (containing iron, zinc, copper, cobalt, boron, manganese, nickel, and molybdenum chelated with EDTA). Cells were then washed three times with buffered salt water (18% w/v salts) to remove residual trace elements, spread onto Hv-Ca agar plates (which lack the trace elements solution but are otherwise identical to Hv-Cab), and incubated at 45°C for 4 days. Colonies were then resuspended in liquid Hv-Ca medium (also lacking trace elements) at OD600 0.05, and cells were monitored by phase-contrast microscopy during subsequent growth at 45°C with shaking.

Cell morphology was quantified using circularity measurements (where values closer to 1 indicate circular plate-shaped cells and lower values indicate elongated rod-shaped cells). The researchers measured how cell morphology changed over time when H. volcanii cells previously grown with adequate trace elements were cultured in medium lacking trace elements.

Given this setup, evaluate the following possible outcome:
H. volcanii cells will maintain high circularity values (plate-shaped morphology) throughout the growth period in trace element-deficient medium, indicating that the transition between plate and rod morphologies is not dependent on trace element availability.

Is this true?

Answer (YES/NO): NO